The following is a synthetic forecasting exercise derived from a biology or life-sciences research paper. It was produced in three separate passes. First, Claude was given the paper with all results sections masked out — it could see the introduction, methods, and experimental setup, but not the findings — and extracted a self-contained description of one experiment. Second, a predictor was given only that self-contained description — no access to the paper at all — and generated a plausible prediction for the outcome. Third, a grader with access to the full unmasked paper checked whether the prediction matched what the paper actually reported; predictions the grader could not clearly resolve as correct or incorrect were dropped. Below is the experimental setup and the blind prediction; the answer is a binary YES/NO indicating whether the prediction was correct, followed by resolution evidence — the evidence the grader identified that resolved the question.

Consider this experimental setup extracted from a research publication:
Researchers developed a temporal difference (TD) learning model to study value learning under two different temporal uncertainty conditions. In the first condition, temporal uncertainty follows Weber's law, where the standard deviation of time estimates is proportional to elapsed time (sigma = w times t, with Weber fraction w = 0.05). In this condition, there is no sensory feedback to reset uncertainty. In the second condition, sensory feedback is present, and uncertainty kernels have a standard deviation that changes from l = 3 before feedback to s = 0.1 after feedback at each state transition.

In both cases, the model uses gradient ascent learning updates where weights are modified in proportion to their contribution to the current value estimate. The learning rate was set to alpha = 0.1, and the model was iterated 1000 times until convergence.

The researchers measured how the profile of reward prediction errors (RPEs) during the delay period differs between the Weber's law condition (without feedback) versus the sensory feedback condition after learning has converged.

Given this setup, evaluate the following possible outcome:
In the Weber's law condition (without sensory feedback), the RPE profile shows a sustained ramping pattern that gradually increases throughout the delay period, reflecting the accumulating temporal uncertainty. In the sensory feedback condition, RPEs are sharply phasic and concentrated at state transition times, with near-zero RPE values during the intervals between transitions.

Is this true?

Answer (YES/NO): NO